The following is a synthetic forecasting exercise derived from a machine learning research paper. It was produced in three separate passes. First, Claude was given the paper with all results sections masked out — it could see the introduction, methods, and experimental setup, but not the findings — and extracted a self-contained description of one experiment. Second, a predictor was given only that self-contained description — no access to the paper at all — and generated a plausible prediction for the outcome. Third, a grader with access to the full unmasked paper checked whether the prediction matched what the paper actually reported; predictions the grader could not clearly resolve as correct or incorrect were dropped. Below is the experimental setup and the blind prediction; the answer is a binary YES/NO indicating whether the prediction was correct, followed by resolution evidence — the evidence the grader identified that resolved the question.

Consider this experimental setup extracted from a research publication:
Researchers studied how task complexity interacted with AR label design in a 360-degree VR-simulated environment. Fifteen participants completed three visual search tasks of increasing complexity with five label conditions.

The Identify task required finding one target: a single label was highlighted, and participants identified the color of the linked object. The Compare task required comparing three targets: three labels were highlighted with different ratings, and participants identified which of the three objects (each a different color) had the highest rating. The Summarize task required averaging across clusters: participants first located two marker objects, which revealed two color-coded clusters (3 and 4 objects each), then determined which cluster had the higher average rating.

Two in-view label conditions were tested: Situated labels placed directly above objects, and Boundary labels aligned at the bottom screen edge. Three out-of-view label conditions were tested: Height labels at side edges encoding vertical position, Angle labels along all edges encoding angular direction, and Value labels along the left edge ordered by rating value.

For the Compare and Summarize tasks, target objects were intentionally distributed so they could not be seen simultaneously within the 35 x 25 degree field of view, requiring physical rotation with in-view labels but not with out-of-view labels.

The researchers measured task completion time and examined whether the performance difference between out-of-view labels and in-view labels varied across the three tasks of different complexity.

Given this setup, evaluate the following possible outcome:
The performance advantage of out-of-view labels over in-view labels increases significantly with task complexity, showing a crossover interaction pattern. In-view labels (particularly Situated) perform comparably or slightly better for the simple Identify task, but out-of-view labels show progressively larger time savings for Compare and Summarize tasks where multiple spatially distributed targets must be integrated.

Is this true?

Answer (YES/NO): NO